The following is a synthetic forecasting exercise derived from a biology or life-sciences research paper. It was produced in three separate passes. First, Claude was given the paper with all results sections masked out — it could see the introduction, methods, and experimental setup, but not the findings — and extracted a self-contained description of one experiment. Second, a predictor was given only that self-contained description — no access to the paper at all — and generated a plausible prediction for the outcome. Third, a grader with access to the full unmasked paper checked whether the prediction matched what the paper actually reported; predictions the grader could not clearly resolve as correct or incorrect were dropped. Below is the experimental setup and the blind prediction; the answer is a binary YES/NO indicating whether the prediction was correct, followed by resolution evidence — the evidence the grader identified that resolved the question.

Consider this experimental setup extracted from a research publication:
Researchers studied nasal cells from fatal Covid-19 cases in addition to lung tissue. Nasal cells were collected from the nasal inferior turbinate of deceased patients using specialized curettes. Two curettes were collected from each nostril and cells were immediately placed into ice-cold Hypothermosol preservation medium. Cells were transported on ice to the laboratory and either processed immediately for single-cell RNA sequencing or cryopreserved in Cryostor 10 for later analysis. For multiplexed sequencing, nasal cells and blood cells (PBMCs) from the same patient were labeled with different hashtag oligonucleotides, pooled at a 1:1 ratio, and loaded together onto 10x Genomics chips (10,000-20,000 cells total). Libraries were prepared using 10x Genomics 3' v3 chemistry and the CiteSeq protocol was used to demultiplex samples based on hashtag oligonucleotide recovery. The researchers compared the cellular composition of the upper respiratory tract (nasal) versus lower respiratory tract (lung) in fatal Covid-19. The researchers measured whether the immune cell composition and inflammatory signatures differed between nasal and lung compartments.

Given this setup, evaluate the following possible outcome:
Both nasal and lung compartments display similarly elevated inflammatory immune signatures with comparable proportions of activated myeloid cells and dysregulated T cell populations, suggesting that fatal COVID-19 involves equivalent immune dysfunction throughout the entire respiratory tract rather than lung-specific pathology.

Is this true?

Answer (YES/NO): NO